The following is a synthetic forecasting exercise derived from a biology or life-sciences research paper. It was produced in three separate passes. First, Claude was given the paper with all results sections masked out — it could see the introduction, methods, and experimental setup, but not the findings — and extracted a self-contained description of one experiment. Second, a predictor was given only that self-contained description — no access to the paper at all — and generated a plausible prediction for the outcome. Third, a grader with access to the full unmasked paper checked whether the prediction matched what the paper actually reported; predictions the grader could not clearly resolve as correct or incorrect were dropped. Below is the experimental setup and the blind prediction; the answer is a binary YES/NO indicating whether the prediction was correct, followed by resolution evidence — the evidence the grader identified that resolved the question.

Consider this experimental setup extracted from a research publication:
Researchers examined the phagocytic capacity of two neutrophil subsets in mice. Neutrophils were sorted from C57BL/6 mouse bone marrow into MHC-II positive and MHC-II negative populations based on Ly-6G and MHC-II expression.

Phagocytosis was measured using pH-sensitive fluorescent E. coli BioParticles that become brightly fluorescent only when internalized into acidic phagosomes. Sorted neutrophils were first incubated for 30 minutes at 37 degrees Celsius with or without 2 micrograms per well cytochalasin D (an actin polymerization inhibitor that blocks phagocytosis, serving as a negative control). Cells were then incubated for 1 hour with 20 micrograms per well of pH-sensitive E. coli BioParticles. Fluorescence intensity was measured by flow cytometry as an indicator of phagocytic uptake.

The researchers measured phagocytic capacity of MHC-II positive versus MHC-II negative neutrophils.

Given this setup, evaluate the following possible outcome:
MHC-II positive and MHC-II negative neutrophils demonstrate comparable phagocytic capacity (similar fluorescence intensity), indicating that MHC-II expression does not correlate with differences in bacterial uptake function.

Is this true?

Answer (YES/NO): YES